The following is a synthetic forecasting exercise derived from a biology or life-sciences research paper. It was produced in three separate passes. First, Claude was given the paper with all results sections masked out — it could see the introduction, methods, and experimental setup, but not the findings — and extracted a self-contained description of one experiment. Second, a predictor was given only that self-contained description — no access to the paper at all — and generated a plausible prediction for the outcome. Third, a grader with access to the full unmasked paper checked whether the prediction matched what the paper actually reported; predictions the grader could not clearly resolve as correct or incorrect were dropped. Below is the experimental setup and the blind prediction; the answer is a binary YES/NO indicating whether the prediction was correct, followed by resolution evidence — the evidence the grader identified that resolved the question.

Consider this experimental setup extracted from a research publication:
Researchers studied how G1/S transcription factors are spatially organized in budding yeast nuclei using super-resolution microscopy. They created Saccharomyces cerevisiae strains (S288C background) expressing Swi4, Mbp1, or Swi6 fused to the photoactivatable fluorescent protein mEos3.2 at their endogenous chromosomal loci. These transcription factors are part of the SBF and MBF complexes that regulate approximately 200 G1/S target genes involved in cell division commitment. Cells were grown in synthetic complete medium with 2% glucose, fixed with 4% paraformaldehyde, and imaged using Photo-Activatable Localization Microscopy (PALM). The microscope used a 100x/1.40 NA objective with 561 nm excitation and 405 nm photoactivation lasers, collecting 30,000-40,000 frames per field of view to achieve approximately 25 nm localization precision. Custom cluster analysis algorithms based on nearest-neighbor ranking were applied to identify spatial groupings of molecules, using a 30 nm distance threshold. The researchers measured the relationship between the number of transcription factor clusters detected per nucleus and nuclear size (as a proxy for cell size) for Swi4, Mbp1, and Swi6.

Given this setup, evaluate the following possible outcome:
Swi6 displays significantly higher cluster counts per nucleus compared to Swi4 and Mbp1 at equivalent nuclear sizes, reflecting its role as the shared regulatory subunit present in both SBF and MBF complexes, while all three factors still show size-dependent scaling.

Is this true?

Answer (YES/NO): YES